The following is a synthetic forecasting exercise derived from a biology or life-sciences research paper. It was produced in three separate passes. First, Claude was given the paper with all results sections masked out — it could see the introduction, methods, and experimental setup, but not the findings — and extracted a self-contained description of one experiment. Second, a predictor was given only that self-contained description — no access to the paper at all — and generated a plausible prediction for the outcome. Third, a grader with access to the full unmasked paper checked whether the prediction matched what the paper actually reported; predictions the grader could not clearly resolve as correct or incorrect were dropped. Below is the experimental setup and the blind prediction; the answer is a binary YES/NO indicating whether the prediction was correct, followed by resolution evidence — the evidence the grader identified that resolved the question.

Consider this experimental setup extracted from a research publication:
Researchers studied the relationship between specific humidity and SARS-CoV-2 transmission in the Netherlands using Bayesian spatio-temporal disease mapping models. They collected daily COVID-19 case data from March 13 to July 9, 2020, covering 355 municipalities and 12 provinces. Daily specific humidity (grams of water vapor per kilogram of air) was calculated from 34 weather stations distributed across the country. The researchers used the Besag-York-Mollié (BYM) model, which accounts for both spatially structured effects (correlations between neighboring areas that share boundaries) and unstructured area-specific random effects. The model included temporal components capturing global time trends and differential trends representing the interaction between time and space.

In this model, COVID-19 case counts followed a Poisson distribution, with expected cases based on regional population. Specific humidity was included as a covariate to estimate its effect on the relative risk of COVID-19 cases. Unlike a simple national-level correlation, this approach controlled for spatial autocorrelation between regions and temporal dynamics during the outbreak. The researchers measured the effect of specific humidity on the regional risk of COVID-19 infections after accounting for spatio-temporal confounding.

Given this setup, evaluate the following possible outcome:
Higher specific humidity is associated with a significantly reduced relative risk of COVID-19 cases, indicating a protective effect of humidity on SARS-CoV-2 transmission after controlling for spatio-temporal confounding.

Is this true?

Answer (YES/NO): YES